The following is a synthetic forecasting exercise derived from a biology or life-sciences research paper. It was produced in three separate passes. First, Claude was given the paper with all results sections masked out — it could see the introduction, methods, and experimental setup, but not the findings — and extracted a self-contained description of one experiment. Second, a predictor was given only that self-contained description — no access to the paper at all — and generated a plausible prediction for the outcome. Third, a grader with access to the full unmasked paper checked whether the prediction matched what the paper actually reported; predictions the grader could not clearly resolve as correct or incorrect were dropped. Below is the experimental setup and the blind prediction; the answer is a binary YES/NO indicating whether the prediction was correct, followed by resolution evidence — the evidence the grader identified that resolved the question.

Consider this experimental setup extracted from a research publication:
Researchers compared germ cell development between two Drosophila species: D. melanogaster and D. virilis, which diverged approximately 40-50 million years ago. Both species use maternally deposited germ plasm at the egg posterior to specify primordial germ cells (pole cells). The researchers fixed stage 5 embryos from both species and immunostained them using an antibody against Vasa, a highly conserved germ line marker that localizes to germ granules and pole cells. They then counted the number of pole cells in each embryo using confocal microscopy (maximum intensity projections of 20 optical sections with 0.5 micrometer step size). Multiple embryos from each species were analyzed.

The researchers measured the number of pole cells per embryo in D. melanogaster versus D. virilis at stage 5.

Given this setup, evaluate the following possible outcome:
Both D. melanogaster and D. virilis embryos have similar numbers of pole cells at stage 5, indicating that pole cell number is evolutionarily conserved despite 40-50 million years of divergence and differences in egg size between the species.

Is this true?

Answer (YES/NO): NO